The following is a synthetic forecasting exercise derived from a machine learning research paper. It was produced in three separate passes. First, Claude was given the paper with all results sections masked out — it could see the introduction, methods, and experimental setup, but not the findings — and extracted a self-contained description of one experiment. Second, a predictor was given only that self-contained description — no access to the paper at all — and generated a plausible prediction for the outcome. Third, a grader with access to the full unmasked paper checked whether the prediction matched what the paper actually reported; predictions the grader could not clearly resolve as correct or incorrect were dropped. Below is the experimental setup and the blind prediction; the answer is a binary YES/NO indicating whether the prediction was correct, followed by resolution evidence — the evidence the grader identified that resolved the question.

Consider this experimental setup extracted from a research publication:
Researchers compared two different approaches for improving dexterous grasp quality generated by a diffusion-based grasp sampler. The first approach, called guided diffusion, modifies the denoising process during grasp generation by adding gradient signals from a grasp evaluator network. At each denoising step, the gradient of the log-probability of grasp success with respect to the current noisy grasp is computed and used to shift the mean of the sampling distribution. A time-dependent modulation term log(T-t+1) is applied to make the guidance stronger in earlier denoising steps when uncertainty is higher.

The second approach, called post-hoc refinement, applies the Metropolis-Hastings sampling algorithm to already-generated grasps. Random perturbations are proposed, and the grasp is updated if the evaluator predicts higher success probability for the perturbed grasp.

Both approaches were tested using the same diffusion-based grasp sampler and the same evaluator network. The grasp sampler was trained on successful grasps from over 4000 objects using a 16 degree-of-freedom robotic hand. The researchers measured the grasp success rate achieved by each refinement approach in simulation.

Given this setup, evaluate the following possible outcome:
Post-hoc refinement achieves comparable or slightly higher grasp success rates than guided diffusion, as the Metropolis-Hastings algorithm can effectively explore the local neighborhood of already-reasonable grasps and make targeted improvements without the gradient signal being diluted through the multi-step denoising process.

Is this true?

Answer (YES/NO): YES